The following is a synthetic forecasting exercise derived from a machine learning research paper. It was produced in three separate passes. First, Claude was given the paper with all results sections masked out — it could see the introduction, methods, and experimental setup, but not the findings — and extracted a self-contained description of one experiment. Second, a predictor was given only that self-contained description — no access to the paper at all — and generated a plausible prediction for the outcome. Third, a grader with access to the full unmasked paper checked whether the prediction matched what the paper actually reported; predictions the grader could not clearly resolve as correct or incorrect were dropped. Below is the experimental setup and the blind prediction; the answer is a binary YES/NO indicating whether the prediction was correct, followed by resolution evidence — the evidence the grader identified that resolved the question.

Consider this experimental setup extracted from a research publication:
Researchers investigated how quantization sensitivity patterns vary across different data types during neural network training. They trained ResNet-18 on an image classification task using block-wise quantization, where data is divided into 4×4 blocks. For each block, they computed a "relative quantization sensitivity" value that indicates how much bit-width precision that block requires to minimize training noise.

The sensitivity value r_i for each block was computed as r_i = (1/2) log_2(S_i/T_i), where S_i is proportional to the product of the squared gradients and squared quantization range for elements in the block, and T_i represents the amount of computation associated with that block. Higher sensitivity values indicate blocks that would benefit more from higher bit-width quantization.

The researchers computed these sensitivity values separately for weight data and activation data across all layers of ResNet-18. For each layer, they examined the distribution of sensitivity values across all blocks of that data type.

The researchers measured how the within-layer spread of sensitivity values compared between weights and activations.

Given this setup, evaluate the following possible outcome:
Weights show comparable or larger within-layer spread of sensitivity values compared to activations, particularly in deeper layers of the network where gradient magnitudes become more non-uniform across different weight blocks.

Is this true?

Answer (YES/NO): NO